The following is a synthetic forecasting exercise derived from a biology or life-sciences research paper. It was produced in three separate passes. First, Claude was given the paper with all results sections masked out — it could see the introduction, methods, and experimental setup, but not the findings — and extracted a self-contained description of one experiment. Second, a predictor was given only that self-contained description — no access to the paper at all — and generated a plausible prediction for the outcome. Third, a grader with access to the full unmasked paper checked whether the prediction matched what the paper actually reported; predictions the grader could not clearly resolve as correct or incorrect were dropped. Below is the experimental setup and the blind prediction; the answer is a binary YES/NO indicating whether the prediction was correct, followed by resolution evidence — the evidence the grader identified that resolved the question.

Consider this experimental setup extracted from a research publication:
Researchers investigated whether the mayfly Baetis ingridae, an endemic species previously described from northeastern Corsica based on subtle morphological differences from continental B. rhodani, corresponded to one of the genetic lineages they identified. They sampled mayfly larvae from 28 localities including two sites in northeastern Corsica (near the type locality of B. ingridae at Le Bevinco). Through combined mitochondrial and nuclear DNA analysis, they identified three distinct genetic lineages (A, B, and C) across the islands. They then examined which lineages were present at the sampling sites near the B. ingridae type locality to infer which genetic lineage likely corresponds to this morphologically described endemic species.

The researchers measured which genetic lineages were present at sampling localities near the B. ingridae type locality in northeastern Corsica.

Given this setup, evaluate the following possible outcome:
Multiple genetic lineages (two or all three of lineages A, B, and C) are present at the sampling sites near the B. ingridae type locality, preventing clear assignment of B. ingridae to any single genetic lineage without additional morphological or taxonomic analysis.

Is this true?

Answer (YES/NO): NO